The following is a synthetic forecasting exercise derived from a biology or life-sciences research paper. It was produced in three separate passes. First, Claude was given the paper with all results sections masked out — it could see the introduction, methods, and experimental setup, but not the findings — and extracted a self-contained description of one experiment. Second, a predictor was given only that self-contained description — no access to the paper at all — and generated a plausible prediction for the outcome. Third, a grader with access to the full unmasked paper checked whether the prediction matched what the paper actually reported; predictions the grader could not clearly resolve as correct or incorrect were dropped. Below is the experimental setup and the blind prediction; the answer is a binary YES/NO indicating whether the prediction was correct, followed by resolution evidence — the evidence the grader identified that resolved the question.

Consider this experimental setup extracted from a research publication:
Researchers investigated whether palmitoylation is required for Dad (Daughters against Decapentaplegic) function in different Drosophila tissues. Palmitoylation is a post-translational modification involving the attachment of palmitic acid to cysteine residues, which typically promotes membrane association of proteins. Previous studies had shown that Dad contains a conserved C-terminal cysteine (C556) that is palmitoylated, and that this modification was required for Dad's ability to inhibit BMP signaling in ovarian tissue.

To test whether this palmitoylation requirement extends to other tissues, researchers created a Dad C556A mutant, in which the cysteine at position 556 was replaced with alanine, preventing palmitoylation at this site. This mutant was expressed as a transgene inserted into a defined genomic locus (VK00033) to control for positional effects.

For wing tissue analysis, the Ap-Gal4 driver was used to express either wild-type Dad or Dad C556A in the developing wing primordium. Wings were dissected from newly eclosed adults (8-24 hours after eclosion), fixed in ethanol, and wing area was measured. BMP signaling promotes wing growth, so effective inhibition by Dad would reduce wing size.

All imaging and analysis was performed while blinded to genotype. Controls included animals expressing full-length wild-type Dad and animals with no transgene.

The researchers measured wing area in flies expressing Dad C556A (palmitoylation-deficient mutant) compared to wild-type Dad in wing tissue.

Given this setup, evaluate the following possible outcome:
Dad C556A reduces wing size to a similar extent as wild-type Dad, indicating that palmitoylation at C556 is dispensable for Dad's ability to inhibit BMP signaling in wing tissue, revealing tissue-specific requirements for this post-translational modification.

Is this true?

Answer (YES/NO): YES